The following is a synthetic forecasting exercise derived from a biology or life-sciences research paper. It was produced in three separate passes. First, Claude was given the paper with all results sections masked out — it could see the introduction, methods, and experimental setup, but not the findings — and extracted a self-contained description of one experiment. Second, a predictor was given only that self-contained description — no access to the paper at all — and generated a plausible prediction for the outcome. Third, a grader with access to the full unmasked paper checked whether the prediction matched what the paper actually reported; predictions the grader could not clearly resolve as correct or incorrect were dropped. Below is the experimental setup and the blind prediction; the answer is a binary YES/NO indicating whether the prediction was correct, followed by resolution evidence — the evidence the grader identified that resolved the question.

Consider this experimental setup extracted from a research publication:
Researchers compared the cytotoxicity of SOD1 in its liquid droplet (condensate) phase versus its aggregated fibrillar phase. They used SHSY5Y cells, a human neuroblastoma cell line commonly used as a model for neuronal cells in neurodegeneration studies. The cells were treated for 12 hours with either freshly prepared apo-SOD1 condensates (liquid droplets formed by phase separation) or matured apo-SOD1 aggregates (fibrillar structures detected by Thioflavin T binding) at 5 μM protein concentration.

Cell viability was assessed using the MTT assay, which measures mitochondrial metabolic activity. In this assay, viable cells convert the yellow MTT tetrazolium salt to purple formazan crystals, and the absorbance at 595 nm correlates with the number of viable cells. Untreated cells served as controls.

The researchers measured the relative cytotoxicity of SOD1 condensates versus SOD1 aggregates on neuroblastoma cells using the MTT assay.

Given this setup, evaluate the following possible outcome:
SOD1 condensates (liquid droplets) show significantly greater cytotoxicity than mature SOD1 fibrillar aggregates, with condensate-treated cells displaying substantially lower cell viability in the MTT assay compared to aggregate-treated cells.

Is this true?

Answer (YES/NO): NO